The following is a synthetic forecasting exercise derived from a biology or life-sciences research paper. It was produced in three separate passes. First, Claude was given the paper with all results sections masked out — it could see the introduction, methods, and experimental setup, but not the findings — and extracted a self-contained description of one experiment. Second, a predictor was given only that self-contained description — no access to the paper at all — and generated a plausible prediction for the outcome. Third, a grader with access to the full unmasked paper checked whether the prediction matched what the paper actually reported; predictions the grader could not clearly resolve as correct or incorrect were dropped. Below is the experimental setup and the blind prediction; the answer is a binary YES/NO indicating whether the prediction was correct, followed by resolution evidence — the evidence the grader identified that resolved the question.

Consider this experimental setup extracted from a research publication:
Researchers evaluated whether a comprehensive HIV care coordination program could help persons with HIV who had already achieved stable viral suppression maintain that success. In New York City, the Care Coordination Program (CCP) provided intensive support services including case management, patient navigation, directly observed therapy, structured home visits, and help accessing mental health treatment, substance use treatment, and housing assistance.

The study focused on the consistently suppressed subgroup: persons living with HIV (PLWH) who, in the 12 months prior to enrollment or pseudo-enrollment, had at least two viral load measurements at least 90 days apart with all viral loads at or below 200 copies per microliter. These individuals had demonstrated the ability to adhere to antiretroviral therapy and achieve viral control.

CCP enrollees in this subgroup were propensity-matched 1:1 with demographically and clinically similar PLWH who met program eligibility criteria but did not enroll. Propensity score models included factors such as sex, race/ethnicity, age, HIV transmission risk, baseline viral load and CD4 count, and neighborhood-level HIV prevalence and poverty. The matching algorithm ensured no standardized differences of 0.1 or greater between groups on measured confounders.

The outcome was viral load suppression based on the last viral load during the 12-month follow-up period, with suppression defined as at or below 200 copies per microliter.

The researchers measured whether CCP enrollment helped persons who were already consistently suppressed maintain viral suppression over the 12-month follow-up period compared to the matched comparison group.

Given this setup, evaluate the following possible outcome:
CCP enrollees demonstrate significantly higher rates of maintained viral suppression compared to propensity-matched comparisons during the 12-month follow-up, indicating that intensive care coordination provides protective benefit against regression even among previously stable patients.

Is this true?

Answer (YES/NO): NO